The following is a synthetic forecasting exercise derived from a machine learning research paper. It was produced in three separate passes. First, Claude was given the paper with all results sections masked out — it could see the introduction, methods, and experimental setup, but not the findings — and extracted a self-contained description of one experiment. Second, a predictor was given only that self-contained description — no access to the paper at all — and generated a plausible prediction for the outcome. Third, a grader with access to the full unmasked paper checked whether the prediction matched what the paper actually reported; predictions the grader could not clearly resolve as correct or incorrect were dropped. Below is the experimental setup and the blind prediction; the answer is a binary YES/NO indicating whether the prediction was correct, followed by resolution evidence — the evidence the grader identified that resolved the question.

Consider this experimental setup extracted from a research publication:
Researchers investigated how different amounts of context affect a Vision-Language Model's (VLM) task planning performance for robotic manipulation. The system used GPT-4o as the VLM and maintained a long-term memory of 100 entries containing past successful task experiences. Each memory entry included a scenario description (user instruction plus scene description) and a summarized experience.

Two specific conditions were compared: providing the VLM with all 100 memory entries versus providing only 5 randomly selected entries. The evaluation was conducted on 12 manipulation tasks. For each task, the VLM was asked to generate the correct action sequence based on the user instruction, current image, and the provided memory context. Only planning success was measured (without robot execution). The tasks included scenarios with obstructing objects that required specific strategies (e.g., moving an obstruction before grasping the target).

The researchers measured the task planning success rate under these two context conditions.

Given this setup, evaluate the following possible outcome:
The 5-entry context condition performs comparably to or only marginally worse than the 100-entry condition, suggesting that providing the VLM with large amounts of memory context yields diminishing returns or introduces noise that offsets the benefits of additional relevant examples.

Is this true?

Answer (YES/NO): NO